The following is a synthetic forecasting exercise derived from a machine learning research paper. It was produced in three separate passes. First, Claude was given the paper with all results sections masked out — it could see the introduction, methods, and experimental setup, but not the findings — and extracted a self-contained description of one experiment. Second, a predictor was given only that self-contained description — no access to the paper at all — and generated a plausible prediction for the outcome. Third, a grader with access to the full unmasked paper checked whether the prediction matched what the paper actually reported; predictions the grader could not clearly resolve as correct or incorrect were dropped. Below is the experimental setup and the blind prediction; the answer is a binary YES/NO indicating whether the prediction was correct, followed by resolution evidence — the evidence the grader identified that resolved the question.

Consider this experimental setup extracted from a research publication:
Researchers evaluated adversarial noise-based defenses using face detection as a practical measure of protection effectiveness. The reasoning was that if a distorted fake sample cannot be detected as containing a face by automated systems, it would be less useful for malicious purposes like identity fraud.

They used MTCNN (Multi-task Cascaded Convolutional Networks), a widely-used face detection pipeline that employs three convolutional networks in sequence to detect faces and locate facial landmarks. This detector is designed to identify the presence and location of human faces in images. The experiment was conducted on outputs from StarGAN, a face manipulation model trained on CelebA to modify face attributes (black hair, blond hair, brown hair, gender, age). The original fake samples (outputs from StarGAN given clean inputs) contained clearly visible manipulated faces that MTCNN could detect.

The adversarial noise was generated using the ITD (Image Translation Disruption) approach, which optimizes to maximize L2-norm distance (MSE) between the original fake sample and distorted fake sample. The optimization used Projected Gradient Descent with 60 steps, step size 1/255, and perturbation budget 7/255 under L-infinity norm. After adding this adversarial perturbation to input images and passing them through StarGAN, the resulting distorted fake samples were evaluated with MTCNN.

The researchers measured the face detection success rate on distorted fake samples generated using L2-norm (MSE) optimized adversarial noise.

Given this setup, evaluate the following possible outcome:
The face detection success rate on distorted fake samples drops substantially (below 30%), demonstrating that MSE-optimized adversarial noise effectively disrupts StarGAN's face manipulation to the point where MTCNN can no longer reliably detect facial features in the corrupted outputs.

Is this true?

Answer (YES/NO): NO